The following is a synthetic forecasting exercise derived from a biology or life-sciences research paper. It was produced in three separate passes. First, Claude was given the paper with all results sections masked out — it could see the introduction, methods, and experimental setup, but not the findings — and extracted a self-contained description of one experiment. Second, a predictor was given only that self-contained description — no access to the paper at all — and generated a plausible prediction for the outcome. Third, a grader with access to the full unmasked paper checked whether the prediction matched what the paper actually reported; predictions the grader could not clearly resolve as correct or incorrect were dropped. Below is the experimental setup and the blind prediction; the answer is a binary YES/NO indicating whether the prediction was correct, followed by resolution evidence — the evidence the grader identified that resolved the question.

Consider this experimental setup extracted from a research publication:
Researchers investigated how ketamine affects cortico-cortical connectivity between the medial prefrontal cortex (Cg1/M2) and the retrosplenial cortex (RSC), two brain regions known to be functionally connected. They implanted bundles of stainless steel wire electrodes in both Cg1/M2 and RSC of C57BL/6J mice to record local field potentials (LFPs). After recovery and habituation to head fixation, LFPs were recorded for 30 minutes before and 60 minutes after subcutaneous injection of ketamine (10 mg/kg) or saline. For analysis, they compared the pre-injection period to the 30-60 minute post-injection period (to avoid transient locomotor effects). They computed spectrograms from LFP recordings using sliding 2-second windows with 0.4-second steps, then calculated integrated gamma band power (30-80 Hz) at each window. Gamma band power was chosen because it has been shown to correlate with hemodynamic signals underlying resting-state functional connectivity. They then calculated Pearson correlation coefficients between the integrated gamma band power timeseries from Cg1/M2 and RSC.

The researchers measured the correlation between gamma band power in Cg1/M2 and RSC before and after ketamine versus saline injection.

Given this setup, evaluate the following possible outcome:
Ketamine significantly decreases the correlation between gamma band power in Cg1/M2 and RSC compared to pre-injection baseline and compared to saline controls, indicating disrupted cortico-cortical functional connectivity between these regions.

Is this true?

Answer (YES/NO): NO